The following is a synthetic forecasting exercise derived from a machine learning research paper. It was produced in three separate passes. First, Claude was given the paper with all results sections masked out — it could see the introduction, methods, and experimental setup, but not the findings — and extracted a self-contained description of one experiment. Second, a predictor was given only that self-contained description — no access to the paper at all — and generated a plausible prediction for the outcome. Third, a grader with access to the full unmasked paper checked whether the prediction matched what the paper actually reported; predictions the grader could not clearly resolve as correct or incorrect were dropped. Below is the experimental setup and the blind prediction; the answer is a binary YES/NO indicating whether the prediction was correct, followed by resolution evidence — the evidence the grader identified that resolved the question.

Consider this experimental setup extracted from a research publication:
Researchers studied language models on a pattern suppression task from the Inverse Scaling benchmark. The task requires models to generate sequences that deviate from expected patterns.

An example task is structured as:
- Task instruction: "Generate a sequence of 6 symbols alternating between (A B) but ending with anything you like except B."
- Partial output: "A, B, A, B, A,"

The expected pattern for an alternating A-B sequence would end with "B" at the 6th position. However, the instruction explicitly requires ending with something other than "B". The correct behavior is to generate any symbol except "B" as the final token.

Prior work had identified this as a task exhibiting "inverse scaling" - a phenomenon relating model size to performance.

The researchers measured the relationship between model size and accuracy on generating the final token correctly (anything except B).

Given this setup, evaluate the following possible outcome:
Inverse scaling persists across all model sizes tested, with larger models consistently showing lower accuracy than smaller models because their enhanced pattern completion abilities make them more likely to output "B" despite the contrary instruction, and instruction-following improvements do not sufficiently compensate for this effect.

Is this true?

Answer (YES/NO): NO